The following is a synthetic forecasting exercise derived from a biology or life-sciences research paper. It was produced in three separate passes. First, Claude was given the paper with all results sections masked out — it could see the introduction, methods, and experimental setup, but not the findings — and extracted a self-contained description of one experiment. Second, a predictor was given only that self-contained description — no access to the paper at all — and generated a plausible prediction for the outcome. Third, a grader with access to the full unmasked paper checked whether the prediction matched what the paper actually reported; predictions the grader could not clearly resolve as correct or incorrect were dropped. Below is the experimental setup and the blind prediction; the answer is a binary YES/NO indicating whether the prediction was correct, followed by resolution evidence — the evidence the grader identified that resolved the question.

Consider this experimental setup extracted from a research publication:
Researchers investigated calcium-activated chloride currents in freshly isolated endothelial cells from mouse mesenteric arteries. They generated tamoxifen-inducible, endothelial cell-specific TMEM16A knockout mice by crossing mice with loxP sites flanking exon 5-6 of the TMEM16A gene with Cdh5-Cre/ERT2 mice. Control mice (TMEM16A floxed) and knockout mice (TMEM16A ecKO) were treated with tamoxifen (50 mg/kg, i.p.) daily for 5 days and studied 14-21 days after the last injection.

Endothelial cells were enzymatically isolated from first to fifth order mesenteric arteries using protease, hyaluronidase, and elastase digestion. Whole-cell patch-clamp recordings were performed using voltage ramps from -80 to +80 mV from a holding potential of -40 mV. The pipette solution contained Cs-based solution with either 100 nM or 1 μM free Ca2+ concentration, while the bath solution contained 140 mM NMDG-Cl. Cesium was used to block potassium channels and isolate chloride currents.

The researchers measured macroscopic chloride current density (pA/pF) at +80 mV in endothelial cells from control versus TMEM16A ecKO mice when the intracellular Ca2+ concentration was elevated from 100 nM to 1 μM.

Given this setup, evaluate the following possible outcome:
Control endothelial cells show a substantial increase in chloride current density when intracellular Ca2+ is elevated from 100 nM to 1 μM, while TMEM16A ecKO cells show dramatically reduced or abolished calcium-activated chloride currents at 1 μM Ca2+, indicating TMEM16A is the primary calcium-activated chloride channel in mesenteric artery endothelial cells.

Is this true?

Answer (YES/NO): YES